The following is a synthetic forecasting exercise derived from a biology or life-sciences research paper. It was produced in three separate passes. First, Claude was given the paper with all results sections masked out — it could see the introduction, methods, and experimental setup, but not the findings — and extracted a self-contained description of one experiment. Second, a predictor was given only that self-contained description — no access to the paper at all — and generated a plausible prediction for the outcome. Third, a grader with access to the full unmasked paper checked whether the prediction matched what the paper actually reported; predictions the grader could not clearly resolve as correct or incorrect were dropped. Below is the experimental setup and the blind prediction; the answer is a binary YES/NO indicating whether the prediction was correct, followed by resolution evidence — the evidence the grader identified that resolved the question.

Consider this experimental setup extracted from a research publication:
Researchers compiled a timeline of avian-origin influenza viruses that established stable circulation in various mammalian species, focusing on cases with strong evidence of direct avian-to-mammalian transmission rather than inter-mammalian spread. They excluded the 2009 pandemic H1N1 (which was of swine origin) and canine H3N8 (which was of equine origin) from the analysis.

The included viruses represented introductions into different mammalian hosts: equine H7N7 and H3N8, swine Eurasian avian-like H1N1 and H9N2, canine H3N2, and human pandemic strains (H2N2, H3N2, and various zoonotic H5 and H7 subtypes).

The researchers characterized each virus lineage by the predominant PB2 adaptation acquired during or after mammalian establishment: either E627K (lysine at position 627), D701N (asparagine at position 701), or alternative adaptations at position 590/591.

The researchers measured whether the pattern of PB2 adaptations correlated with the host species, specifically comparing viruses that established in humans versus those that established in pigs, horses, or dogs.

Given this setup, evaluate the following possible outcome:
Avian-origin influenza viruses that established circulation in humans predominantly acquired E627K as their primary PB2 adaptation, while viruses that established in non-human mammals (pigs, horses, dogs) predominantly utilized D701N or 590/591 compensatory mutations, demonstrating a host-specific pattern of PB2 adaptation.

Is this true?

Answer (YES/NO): YES